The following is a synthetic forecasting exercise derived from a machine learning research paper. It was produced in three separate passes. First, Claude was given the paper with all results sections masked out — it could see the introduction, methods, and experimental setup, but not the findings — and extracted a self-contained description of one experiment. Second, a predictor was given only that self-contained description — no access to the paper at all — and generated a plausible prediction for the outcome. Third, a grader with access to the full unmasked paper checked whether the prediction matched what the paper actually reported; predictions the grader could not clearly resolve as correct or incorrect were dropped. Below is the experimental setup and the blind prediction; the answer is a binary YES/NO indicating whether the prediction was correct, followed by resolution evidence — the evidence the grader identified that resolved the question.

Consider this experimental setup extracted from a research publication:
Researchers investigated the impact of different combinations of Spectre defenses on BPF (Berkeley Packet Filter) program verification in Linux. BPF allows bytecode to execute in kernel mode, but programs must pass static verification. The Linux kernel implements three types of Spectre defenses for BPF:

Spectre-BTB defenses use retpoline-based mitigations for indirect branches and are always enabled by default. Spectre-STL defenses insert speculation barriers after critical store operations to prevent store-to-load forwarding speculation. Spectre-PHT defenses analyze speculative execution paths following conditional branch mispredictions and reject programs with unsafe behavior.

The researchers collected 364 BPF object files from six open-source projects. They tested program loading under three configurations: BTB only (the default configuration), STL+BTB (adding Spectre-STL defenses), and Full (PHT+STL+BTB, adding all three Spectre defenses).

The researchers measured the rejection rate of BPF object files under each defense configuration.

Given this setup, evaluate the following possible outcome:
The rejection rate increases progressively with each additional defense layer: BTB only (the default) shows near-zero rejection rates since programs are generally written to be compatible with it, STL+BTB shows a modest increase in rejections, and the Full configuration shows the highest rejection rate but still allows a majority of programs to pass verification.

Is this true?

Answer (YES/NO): NO